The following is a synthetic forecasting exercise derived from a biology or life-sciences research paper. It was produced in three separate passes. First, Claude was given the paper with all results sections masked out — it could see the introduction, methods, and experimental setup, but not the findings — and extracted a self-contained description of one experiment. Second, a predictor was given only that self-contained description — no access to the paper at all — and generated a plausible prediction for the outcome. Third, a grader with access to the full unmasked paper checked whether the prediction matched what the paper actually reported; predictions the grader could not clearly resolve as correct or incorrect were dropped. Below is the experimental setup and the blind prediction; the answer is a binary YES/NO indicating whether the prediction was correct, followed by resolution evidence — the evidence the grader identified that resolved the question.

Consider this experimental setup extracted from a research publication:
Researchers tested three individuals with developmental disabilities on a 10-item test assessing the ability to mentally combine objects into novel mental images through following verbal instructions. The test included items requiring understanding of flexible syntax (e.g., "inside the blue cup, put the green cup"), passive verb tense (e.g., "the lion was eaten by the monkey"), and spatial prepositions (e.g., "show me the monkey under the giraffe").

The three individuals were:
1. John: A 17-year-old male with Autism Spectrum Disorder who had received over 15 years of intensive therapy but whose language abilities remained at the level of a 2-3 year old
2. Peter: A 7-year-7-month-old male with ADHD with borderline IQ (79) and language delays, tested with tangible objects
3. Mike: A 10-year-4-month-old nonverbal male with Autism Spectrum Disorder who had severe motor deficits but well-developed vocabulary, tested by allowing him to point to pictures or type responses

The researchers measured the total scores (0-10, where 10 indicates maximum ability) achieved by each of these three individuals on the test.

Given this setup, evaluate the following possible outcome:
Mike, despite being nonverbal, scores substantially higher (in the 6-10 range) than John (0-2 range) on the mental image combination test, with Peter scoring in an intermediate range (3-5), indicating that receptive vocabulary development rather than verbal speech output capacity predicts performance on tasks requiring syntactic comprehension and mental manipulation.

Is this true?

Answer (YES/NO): NO